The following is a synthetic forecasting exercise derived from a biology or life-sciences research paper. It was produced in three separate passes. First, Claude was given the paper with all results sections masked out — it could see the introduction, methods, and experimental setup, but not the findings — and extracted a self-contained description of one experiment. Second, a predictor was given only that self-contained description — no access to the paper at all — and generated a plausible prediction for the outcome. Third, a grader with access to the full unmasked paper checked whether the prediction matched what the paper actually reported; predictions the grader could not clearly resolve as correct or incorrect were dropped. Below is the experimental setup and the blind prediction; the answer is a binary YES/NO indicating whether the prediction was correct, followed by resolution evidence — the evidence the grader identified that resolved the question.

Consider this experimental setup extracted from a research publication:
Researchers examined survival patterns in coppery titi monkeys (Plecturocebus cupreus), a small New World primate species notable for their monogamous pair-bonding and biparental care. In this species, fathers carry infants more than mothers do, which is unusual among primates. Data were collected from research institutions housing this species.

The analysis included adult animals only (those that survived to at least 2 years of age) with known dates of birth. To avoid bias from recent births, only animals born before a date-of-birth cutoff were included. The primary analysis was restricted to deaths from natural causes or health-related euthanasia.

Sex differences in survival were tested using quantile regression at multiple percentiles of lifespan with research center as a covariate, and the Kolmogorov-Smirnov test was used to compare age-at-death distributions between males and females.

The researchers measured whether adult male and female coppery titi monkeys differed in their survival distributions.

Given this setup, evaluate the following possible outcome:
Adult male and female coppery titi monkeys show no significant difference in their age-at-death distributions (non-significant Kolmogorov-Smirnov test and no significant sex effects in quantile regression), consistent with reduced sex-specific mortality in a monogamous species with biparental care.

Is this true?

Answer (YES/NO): YES